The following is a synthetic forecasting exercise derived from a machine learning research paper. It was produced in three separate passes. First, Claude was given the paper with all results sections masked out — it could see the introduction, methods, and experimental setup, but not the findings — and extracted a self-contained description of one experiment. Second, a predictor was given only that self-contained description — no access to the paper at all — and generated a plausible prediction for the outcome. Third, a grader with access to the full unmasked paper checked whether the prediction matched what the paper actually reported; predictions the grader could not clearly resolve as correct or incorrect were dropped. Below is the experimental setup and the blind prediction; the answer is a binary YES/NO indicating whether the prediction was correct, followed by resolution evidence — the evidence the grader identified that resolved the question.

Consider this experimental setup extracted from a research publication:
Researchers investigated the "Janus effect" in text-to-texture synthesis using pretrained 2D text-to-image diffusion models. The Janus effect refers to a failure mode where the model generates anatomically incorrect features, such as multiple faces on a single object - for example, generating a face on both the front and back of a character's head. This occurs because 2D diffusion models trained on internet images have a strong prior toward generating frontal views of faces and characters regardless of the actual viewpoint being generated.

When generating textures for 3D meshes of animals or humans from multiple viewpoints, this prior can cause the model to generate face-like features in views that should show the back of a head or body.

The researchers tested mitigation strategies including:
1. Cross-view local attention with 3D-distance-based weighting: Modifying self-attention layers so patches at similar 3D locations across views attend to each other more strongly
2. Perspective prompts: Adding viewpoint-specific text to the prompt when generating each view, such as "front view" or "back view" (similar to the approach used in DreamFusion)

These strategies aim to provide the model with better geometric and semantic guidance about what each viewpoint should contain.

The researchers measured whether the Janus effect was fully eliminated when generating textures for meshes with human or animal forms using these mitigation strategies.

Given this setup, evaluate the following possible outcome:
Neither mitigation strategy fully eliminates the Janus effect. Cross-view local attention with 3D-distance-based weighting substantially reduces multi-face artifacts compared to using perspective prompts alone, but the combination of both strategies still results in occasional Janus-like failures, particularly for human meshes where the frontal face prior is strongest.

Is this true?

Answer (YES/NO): NO